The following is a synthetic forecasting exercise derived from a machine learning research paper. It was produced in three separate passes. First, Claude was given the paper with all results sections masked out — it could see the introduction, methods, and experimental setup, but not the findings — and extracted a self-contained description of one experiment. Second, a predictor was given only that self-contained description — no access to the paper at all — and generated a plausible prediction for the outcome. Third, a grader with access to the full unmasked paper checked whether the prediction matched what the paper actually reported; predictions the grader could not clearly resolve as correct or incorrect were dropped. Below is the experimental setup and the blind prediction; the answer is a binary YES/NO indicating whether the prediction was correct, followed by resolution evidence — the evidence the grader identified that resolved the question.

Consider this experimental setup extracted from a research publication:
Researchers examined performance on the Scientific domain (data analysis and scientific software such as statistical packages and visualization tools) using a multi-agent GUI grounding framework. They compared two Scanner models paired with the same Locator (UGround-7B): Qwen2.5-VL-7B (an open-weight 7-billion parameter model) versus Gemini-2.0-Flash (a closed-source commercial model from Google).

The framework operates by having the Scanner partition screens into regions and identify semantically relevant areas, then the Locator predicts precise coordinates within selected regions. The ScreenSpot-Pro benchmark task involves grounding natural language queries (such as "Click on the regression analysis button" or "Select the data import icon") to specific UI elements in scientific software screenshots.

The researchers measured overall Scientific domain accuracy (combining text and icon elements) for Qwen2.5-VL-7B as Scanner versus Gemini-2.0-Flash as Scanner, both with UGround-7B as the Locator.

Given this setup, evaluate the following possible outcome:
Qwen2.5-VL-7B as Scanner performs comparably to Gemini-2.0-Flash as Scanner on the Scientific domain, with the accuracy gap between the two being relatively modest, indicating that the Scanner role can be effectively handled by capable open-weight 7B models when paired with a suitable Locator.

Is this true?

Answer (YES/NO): YES